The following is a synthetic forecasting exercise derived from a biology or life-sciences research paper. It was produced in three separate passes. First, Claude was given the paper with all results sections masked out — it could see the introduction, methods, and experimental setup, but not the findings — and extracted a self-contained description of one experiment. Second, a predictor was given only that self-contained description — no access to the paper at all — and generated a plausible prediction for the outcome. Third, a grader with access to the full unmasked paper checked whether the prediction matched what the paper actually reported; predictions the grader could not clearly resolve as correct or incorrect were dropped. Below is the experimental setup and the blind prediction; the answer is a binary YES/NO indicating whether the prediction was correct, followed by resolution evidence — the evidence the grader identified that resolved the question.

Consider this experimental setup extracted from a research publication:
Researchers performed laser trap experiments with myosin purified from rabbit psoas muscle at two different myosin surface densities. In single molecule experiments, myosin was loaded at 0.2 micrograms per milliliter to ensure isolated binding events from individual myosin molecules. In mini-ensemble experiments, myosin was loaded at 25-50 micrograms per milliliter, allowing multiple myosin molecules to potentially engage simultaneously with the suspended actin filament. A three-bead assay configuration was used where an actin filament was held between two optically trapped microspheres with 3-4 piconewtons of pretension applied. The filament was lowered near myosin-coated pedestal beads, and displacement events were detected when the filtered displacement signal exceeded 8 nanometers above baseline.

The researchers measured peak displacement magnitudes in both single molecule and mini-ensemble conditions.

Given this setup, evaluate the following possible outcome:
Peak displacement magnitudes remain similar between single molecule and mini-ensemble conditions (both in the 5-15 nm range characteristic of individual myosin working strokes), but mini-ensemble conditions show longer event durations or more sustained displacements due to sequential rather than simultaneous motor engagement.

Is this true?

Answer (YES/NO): NO